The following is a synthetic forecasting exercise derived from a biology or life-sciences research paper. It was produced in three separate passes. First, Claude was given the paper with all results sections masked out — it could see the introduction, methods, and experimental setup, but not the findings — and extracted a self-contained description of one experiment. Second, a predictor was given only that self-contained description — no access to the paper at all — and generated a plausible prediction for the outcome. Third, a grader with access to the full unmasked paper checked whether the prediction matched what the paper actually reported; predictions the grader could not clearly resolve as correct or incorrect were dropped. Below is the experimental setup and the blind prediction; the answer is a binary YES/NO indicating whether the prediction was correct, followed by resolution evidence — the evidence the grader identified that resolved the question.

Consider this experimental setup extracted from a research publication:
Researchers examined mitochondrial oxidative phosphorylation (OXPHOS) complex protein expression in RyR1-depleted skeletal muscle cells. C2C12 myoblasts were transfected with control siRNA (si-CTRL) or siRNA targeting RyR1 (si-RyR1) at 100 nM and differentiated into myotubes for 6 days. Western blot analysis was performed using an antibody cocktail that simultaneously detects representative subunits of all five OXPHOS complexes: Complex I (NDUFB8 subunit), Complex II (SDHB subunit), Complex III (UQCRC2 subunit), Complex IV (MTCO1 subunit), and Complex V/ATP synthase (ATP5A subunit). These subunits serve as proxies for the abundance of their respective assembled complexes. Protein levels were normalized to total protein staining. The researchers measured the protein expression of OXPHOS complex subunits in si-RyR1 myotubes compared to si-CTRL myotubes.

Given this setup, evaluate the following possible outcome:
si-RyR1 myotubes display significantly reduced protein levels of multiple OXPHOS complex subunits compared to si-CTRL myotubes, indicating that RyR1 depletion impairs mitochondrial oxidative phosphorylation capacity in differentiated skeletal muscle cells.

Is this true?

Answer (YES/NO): NO